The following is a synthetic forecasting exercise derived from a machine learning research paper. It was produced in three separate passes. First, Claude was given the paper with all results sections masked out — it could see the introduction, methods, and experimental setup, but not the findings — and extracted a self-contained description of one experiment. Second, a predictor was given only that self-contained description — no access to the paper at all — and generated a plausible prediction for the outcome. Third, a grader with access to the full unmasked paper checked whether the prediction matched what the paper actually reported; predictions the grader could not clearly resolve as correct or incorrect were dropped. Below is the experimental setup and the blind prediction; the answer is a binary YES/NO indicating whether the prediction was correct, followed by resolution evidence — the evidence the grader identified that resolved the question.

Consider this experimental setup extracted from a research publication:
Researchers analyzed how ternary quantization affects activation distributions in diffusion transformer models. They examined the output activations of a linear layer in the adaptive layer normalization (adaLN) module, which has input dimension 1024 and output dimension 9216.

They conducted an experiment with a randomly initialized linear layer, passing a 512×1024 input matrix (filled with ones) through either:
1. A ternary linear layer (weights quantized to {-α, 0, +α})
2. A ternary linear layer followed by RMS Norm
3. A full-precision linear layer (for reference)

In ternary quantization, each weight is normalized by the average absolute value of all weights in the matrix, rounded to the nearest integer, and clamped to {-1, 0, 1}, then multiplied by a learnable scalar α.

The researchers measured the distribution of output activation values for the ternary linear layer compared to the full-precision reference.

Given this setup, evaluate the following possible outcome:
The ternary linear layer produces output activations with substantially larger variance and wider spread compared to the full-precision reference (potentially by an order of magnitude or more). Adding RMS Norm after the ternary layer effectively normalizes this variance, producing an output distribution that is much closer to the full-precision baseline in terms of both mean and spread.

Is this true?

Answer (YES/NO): YES